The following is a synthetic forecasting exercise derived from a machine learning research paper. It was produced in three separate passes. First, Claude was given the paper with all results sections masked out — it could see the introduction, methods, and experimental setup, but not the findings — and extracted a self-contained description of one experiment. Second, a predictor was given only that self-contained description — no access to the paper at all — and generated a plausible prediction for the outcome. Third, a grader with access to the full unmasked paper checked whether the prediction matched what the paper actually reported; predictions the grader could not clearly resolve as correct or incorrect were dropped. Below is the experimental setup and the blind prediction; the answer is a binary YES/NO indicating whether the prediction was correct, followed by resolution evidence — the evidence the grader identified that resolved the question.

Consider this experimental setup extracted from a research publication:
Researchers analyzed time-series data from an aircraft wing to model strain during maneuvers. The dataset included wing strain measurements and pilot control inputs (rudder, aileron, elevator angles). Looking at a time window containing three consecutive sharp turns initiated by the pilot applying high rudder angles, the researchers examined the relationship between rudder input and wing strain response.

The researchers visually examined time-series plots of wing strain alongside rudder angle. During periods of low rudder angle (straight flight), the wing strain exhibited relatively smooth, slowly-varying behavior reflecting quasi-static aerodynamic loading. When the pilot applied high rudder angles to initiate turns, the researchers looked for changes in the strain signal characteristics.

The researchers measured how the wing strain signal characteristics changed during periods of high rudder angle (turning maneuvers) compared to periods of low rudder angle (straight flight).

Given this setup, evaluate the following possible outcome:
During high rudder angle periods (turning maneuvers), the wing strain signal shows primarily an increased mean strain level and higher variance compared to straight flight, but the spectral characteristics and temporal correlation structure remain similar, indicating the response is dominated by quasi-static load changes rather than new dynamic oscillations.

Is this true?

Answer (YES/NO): NO